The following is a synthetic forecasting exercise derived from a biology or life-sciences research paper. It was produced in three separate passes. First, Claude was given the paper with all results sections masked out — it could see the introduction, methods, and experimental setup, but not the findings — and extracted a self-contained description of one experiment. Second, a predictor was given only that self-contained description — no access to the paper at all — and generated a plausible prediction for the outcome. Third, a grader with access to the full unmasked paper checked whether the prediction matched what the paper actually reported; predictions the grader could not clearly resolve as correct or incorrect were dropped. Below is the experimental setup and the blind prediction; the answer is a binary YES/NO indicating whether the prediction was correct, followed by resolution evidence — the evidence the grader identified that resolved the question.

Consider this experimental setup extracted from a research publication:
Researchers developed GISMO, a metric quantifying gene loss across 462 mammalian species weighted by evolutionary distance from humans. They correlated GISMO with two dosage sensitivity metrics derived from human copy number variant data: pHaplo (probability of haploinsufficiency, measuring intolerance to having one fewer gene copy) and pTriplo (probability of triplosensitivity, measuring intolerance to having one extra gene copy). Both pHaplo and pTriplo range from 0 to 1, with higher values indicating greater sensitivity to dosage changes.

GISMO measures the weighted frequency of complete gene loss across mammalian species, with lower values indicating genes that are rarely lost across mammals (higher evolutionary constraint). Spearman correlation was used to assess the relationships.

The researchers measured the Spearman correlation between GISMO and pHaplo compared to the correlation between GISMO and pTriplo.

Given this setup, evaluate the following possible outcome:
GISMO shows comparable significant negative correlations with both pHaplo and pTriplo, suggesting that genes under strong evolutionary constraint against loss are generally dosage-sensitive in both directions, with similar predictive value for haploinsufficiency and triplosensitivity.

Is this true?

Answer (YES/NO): YES